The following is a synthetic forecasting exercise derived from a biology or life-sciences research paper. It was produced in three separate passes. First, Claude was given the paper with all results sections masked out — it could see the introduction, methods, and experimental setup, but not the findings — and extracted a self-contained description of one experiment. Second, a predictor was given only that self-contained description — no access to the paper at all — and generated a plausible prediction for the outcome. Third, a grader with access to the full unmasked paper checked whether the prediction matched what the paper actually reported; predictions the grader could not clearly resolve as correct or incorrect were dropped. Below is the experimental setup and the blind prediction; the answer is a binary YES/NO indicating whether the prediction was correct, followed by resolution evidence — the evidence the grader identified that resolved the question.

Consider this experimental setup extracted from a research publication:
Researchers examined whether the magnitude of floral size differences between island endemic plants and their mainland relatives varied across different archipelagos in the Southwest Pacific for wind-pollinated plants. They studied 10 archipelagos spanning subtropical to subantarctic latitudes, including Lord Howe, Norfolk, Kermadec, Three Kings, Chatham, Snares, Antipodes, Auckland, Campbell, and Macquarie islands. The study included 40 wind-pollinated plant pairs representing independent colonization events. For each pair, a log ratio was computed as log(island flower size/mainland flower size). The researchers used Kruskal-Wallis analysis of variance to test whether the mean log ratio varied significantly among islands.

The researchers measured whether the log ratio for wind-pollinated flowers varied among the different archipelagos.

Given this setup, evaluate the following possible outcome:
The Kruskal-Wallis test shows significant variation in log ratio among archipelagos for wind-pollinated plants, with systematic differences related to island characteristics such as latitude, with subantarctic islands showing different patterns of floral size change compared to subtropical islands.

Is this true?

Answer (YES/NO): NO